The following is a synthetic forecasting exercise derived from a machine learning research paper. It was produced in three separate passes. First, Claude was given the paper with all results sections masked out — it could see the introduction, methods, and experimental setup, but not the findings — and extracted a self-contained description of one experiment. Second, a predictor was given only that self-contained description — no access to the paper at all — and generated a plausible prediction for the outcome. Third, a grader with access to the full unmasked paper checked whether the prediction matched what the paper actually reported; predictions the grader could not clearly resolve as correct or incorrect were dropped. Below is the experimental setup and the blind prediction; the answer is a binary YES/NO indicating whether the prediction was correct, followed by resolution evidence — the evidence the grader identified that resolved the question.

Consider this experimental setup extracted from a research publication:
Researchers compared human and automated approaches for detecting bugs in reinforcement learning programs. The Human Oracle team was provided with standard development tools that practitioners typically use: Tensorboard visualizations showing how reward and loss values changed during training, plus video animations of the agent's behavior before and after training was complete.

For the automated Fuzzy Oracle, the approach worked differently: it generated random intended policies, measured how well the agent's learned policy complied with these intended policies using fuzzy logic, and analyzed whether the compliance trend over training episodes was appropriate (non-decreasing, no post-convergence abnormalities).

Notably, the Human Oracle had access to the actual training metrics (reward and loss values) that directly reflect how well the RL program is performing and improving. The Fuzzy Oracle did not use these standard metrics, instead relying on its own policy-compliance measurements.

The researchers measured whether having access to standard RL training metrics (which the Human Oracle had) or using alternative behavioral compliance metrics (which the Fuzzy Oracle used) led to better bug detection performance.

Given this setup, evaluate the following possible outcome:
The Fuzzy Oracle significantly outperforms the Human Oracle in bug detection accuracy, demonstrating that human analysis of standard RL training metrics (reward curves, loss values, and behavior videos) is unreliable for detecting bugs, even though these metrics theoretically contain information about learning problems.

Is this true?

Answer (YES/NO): NO